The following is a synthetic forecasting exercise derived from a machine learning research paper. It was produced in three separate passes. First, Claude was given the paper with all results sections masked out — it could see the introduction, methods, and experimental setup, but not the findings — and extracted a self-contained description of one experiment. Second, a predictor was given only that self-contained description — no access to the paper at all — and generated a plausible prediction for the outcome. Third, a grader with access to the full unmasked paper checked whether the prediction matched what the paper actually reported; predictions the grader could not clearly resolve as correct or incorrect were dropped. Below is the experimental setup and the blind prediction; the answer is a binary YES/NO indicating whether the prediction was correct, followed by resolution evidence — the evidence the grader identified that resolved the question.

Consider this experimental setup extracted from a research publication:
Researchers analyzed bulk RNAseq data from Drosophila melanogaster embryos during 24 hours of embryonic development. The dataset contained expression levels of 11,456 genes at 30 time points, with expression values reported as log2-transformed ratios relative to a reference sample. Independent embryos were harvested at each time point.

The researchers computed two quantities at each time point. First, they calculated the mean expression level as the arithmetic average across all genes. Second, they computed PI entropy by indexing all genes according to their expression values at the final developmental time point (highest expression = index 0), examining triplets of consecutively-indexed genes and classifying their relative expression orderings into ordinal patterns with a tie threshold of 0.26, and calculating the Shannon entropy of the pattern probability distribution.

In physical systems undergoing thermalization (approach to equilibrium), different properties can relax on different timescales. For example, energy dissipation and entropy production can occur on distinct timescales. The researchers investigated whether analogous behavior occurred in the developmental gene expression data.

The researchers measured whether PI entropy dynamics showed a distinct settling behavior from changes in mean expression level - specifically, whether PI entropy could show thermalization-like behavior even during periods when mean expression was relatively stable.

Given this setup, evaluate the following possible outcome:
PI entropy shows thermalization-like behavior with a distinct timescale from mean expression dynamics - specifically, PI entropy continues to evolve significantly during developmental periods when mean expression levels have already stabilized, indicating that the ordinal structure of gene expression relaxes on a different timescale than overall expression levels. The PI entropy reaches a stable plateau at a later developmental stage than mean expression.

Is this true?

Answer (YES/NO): YES